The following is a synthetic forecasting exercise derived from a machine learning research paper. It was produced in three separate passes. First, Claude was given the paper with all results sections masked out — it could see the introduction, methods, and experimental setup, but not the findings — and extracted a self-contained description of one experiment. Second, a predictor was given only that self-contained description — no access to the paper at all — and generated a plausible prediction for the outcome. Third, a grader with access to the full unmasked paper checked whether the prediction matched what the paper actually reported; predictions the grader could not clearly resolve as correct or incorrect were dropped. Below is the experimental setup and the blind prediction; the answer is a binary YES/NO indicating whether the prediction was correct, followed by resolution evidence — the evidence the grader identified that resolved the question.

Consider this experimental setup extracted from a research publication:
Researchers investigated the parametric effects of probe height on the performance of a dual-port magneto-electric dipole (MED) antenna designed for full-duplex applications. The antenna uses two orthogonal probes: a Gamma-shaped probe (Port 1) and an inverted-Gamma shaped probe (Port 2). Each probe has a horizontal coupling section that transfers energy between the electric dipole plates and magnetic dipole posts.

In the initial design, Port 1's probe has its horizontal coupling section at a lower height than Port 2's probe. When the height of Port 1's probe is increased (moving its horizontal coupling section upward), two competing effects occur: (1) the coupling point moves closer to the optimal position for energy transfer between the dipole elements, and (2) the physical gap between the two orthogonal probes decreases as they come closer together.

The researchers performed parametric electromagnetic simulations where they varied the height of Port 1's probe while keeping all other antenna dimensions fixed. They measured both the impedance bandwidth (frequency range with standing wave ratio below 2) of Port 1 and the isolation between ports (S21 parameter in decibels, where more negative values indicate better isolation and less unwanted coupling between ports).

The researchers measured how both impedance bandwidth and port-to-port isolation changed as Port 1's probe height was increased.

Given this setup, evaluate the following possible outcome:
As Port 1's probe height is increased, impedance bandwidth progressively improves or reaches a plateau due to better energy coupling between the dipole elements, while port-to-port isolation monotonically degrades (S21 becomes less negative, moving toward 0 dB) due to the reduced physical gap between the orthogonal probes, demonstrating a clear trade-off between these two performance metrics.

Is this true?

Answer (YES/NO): YES